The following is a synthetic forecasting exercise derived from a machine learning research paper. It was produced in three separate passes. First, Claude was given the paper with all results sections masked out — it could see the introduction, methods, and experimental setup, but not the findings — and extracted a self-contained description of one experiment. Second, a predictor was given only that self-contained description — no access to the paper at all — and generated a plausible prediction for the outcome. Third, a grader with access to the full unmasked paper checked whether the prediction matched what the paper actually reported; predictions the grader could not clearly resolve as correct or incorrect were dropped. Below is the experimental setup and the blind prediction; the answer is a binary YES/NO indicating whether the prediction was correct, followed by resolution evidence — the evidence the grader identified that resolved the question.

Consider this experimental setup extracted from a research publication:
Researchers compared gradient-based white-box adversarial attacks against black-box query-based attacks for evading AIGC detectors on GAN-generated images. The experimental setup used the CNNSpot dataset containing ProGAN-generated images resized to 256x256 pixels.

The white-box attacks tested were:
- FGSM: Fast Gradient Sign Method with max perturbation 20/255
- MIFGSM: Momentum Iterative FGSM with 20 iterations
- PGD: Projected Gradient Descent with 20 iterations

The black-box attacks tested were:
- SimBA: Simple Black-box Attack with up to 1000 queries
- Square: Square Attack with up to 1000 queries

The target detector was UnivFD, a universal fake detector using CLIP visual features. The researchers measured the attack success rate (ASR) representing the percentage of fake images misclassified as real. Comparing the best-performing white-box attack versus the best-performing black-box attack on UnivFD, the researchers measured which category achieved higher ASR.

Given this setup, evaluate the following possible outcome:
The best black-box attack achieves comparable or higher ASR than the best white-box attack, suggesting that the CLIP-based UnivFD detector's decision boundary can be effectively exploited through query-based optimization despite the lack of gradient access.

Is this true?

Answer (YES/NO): YES